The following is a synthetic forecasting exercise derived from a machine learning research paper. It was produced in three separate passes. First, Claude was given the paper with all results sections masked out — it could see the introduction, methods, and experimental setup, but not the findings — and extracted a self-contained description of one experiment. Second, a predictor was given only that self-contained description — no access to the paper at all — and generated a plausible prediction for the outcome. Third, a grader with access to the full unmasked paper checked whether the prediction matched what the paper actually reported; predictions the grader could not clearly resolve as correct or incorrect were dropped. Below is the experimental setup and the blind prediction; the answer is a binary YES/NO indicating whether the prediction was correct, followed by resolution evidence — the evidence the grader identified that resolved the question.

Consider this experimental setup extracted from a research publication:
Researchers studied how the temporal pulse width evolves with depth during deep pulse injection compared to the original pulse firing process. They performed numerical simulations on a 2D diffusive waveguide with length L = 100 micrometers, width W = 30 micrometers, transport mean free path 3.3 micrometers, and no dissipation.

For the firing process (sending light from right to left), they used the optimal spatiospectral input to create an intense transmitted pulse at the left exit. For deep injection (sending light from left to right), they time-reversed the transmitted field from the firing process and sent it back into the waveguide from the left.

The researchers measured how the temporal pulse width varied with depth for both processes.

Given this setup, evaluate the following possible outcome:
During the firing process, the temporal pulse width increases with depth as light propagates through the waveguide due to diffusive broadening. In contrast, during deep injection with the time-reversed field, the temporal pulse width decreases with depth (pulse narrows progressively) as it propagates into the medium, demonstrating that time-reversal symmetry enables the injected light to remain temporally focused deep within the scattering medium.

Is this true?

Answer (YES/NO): NO